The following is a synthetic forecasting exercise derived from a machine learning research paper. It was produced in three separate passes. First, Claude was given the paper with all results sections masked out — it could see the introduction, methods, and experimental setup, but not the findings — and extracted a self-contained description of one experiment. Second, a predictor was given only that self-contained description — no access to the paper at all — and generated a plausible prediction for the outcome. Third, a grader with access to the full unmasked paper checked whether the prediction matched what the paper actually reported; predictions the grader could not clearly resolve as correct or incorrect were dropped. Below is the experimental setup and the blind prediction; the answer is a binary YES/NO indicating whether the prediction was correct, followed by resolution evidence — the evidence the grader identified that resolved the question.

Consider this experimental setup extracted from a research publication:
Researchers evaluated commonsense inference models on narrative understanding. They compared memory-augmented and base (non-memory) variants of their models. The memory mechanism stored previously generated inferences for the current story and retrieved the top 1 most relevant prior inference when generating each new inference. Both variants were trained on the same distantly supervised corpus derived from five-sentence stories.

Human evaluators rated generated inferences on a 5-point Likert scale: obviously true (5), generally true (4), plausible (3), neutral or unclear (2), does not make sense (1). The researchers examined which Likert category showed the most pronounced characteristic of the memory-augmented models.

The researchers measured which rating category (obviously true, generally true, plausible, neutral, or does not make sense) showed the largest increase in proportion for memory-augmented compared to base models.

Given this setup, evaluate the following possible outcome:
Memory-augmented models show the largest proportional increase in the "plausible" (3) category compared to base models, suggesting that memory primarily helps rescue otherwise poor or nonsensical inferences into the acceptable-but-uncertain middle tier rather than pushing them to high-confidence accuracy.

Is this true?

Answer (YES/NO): YES